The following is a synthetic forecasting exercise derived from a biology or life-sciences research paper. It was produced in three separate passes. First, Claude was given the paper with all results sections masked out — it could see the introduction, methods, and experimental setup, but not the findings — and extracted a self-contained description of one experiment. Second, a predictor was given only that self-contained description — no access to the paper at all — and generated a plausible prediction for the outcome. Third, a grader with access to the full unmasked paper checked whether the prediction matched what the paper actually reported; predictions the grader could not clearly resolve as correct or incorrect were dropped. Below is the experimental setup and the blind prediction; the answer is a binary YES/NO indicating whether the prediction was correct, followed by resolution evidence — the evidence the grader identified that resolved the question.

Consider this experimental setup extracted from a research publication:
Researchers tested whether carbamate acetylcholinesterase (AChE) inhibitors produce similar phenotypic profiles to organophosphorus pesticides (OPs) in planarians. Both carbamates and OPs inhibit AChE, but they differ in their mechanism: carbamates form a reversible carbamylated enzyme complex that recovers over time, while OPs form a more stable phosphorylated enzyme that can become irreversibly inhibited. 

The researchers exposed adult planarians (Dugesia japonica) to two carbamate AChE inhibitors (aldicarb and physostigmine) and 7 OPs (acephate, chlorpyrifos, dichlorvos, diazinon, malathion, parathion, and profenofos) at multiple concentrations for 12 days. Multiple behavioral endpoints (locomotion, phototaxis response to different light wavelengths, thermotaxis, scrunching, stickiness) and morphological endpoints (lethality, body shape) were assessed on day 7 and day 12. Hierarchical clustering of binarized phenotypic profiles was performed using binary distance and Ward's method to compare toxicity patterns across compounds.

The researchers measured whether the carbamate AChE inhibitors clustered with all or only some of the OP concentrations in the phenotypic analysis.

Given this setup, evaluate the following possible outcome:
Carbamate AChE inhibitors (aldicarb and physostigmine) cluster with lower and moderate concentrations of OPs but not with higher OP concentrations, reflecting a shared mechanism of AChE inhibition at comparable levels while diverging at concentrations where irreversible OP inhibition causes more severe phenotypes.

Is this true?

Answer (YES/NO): NO